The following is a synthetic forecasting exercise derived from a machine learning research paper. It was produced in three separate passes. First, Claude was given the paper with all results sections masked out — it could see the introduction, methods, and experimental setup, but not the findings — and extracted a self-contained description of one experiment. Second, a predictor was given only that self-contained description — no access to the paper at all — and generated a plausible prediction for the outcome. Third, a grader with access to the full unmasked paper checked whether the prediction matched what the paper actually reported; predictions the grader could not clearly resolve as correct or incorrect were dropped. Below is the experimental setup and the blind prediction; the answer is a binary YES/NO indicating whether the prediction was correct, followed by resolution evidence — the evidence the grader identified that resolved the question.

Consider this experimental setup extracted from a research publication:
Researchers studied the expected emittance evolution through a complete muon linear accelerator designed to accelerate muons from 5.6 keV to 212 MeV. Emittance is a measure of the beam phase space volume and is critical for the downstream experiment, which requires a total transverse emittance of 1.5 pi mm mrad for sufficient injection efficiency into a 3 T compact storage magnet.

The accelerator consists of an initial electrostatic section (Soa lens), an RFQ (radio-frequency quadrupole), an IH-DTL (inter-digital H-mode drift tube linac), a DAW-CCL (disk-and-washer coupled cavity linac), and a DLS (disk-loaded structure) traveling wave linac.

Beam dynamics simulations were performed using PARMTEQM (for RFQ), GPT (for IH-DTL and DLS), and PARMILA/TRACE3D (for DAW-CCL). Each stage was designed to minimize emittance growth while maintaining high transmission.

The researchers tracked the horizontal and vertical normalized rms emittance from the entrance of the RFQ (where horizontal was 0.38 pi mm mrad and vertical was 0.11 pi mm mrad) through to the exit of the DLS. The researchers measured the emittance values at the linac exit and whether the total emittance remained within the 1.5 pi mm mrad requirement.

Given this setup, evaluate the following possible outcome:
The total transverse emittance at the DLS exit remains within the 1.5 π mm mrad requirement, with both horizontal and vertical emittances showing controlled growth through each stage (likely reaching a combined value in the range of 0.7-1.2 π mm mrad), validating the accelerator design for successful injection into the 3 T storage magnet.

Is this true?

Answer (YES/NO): NO